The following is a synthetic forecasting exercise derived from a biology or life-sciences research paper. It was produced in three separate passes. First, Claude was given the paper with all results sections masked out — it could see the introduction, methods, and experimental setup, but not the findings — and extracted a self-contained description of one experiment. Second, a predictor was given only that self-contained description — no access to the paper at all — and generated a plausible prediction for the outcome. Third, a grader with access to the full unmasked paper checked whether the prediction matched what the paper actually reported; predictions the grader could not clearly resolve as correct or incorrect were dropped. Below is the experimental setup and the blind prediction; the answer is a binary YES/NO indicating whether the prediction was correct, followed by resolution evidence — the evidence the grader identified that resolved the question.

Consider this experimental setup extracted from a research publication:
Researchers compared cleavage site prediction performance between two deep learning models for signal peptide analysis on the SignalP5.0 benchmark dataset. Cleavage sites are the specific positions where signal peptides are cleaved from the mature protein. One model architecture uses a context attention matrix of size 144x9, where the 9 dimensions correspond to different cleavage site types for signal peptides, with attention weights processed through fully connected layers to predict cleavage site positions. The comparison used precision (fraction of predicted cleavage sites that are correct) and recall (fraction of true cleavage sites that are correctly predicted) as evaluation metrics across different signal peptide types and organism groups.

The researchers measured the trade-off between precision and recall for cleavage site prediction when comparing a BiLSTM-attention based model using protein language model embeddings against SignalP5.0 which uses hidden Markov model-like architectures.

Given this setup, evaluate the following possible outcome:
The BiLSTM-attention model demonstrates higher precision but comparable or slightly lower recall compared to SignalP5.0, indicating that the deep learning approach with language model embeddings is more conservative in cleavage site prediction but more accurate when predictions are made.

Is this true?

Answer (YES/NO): YES